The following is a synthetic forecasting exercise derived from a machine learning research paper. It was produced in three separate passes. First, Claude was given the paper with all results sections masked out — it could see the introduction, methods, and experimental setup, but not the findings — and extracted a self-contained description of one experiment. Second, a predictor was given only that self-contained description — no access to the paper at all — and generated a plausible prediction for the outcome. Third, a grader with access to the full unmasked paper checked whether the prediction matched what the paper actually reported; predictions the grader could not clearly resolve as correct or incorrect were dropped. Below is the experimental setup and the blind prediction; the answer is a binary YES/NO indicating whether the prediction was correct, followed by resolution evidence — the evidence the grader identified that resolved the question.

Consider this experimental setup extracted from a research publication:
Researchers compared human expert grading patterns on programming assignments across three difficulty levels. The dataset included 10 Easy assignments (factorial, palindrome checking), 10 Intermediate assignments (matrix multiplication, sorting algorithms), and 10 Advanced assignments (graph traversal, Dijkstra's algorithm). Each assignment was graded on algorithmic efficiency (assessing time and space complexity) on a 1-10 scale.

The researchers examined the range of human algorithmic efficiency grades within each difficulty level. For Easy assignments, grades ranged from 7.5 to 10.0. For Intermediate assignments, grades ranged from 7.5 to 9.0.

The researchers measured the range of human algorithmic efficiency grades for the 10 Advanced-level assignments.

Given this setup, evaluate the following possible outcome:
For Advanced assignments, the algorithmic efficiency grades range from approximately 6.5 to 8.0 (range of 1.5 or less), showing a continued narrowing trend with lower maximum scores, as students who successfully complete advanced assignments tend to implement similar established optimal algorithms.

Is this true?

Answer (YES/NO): NO